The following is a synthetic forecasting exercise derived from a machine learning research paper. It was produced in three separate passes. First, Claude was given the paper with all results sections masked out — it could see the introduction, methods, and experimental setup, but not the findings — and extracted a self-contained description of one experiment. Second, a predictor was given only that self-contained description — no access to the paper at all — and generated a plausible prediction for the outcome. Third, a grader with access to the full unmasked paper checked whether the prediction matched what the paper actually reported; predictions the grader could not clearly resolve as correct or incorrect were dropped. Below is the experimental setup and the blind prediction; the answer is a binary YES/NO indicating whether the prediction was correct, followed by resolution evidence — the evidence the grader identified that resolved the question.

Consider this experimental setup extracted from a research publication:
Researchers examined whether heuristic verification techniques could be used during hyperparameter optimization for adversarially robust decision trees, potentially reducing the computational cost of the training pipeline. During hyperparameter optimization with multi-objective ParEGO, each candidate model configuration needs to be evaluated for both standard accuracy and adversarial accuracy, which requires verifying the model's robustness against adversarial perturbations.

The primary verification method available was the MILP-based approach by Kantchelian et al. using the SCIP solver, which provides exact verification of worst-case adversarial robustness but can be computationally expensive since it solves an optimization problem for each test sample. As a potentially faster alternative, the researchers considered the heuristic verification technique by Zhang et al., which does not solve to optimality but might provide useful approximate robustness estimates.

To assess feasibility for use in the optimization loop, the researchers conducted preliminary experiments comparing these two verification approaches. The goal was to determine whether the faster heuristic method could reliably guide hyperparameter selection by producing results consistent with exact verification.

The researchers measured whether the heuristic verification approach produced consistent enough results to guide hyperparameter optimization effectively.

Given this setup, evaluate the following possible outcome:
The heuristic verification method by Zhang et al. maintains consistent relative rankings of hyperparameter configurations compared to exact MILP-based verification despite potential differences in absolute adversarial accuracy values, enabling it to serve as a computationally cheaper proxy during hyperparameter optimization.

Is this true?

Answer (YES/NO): NO